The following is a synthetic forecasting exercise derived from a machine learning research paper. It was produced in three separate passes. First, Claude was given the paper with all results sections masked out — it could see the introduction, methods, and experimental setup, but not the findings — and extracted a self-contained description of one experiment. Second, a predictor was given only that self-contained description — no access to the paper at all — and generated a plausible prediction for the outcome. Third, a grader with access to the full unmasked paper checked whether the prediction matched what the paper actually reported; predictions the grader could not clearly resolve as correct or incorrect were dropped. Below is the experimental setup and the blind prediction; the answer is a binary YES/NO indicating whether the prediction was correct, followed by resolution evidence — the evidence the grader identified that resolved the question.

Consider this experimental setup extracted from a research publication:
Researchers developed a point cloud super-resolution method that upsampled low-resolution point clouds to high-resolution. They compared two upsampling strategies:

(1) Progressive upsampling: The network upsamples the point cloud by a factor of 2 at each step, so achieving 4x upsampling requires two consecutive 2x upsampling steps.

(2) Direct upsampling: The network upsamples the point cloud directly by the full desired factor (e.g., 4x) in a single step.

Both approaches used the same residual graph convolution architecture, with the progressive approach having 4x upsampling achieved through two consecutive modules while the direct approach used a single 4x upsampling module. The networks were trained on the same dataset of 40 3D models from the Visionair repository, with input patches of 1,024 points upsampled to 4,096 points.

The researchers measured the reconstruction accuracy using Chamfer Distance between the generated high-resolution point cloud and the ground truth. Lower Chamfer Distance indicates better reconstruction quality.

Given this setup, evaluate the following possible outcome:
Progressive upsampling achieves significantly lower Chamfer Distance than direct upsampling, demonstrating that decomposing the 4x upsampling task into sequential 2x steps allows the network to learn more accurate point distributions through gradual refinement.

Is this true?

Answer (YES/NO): YES